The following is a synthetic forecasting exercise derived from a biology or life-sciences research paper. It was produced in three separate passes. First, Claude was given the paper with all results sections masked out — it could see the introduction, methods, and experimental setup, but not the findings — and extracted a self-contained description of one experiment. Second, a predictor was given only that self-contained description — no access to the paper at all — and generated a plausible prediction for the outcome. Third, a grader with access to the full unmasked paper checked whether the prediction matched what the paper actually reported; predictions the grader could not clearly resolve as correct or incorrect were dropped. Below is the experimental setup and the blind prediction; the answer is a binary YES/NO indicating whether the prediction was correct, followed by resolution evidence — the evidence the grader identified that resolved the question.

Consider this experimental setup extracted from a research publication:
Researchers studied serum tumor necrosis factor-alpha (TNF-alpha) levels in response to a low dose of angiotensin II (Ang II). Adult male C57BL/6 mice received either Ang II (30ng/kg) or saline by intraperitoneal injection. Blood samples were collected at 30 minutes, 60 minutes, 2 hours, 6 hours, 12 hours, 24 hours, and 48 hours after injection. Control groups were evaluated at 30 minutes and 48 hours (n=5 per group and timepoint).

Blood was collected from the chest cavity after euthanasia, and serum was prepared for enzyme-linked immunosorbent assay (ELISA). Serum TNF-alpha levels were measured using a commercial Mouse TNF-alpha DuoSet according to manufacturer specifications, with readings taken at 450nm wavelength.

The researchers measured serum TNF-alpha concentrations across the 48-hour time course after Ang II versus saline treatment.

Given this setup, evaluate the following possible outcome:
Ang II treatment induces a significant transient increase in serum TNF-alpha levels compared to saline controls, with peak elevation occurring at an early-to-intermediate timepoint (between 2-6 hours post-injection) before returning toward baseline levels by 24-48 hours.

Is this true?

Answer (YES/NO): NO